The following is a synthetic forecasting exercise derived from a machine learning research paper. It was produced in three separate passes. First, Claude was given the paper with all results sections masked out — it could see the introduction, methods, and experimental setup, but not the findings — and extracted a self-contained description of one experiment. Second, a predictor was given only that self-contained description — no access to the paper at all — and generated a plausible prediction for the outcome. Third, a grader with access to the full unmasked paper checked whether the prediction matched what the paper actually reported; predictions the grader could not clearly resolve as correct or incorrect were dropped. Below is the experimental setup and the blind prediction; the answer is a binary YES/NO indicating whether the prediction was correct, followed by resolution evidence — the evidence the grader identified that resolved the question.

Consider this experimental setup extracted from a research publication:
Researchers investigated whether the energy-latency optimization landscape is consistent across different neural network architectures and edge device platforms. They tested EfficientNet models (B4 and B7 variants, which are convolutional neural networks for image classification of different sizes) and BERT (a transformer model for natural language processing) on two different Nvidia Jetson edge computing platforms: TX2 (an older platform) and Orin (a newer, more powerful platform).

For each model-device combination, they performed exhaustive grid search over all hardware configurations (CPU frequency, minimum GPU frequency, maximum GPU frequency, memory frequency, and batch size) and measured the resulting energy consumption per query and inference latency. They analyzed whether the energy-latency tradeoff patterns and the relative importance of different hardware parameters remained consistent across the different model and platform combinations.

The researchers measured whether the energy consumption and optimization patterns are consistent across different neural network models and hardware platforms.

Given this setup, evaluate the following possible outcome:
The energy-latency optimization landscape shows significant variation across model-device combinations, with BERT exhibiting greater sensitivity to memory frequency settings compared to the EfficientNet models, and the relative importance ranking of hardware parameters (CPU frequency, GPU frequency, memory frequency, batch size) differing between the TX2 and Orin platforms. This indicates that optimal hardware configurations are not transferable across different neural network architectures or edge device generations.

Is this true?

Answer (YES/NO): NO